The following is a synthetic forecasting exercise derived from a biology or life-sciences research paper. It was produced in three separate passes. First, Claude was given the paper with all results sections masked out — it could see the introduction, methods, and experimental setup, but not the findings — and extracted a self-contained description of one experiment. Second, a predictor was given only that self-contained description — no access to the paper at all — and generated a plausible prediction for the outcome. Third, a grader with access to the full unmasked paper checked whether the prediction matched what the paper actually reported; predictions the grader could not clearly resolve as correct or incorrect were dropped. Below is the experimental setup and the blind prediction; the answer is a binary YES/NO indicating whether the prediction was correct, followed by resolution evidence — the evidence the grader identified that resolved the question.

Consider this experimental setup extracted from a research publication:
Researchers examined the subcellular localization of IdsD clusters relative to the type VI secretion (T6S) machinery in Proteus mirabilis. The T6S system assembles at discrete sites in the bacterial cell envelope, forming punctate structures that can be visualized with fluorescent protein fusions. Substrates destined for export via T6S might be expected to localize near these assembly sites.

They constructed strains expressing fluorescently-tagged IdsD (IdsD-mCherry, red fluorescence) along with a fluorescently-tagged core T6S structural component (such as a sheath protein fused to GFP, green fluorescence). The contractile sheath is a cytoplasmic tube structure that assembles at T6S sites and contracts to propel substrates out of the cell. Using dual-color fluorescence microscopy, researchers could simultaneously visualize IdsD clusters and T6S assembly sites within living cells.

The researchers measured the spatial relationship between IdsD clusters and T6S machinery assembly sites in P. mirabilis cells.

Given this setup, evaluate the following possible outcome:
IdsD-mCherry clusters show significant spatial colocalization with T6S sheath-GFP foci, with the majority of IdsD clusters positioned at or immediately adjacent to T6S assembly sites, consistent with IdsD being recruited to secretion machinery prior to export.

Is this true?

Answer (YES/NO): NO